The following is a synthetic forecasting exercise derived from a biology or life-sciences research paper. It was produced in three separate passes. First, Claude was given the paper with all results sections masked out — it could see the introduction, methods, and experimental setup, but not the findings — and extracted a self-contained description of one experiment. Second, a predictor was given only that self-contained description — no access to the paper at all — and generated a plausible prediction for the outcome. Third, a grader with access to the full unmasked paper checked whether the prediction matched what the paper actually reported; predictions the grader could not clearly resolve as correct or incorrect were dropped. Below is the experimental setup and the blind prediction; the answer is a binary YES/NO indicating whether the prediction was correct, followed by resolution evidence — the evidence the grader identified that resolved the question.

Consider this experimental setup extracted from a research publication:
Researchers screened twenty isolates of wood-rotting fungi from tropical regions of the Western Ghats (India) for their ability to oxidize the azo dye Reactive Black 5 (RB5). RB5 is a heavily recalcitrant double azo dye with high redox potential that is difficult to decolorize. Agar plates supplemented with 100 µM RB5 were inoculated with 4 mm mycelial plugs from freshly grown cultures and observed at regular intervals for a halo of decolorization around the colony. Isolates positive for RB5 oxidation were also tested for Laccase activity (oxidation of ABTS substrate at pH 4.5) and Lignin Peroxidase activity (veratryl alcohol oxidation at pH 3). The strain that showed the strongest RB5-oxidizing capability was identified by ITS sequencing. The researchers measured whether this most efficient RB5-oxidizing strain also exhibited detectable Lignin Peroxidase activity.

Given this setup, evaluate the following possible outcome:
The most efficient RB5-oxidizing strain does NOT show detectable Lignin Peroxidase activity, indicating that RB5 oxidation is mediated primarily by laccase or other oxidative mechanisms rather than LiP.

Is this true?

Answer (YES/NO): YES